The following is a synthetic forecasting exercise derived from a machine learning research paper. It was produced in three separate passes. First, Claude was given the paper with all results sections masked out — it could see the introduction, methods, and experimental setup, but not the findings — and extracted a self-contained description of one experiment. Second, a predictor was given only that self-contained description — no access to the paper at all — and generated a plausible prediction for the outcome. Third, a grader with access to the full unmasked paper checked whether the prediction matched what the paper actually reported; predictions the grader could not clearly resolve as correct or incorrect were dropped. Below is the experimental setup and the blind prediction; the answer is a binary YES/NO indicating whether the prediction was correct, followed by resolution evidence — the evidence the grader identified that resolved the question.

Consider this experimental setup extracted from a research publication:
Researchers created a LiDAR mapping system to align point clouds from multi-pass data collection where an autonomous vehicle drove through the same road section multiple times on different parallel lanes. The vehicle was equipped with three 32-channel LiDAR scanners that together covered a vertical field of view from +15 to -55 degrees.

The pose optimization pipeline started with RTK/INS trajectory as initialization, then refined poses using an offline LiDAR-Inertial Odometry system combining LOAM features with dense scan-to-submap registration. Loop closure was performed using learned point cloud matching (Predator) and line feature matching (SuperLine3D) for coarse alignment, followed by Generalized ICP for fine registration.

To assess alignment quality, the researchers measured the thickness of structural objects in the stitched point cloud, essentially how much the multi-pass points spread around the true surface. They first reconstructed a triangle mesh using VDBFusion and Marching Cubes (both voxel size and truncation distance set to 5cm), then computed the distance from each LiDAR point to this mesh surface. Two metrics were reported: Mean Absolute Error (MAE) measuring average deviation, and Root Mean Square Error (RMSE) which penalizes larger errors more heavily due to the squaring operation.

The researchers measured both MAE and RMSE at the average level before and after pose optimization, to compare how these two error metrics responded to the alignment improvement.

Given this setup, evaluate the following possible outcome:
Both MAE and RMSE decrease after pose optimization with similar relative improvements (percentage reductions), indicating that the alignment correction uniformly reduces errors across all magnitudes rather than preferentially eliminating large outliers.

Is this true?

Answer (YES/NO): NO